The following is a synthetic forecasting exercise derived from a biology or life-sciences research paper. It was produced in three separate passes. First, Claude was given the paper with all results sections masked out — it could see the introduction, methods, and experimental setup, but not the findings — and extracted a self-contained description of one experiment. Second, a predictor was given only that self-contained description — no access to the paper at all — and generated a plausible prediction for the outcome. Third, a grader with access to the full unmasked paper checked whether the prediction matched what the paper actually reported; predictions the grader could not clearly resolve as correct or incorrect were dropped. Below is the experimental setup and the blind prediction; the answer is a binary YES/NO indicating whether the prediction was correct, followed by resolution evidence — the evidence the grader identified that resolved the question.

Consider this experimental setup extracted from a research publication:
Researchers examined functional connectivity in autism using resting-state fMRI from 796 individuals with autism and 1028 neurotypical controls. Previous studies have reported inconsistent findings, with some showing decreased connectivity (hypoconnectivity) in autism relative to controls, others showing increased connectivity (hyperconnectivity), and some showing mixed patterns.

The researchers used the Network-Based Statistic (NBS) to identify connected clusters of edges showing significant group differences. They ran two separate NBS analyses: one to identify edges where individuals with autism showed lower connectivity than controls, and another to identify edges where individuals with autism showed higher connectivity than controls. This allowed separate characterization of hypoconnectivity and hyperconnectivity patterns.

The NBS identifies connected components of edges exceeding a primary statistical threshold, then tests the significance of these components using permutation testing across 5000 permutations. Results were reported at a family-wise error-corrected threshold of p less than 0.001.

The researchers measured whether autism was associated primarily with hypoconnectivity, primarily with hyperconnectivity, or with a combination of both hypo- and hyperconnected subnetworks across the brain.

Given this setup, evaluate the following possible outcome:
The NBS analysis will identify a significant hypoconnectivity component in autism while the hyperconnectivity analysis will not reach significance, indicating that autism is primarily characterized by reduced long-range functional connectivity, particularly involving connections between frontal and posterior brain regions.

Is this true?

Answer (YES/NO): NO